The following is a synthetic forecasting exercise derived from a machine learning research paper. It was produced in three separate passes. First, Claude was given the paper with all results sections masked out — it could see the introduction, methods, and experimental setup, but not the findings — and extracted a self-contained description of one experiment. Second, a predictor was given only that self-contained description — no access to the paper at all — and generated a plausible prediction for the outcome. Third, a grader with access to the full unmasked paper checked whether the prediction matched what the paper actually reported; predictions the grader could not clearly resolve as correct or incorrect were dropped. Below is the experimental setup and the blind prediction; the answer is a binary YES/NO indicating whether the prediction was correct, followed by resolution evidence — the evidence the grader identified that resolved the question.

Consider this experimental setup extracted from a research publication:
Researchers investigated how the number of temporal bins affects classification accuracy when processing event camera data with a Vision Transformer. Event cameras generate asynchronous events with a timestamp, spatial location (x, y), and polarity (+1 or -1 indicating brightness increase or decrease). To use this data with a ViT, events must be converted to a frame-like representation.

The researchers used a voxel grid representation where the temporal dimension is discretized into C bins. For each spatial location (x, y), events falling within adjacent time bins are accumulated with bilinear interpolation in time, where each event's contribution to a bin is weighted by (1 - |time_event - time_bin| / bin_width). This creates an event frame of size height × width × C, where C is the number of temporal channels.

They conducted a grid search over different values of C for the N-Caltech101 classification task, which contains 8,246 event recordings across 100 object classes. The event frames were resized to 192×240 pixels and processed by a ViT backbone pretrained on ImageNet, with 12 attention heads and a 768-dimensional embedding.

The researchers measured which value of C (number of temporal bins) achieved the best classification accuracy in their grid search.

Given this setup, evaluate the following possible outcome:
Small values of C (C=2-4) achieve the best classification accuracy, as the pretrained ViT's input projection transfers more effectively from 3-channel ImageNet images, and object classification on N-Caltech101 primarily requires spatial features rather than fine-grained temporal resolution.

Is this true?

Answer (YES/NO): NO